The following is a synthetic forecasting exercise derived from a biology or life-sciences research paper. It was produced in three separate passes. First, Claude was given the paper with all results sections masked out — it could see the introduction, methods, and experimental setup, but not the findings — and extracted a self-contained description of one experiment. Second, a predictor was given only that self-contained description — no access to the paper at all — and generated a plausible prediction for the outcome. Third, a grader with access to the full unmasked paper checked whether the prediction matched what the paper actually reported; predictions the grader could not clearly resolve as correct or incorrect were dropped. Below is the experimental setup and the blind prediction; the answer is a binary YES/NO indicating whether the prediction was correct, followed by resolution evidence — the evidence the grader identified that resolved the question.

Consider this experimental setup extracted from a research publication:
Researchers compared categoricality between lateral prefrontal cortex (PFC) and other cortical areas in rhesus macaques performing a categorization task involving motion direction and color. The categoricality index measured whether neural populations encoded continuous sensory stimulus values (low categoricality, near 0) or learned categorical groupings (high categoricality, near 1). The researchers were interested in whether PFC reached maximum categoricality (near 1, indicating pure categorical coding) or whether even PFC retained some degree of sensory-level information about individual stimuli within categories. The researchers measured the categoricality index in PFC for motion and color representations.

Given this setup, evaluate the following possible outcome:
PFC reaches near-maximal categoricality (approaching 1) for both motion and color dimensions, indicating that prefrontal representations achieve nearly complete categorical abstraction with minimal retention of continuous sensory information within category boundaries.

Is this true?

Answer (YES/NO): NO